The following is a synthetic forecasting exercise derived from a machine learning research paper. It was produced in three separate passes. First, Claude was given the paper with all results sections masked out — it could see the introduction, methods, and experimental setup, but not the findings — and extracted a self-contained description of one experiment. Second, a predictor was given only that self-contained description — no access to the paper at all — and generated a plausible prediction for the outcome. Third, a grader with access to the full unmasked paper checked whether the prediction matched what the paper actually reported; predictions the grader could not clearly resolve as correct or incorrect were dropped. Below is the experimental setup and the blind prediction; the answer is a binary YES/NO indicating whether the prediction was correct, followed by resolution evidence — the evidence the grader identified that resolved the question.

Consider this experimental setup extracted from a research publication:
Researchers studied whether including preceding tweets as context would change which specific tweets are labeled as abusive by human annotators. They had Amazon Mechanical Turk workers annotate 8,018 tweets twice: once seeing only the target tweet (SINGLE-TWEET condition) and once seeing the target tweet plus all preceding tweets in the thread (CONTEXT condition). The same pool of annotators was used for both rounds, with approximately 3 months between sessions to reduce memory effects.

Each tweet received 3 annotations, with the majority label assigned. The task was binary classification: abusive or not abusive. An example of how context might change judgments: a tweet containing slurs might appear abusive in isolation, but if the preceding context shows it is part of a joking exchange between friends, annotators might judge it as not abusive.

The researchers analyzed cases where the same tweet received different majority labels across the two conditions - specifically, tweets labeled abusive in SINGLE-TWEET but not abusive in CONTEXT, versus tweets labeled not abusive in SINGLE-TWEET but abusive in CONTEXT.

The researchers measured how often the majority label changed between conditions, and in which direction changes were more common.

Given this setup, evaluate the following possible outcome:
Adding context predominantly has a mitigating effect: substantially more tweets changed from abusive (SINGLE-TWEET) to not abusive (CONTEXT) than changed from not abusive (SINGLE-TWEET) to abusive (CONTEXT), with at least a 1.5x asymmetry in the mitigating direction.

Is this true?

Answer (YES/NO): YES